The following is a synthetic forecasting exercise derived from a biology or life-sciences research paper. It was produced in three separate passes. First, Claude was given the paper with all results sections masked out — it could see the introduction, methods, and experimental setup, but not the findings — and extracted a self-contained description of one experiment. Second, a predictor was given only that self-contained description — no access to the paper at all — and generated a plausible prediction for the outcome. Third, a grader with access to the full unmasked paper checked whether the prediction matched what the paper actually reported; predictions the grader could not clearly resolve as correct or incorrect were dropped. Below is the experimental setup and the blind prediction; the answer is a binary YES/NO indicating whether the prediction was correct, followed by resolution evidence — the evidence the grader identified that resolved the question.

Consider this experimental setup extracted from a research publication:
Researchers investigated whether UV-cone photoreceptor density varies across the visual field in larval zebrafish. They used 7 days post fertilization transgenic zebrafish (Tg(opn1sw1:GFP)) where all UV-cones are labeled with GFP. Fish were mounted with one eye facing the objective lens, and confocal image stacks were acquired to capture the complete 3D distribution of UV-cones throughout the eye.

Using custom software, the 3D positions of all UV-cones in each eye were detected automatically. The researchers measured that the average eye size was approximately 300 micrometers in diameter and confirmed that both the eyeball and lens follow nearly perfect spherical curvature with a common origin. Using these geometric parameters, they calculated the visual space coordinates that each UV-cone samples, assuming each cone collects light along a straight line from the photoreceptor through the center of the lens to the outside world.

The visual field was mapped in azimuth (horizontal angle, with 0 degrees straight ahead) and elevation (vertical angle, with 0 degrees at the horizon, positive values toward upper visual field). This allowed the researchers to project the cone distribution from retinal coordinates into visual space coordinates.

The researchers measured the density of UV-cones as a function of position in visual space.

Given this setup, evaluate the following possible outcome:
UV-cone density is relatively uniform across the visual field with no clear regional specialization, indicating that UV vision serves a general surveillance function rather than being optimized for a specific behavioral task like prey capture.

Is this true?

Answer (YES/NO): NO